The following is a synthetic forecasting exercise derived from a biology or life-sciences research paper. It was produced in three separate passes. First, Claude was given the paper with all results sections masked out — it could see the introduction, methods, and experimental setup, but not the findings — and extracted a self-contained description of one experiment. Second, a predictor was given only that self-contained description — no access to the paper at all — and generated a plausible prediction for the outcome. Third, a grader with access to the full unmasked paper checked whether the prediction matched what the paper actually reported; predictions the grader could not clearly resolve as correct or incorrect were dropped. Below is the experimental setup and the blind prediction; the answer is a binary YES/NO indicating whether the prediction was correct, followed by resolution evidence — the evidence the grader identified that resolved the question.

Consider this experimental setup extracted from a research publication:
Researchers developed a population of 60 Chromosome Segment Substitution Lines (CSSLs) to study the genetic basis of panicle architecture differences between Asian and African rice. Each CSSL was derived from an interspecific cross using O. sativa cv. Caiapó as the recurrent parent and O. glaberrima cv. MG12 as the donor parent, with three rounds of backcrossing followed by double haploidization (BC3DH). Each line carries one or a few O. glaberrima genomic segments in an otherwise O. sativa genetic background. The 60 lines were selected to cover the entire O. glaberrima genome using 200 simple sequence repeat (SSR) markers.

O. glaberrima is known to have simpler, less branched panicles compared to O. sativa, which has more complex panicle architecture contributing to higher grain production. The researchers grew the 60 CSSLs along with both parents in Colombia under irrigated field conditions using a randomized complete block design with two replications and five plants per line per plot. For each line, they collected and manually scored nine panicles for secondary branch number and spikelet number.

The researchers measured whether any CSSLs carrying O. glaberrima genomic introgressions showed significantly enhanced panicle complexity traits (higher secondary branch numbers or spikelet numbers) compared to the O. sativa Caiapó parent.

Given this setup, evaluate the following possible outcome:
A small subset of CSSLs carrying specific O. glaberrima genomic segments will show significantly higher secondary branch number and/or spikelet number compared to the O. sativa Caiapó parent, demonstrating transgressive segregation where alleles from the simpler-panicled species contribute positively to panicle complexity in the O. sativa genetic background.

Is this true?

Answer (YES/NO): YES